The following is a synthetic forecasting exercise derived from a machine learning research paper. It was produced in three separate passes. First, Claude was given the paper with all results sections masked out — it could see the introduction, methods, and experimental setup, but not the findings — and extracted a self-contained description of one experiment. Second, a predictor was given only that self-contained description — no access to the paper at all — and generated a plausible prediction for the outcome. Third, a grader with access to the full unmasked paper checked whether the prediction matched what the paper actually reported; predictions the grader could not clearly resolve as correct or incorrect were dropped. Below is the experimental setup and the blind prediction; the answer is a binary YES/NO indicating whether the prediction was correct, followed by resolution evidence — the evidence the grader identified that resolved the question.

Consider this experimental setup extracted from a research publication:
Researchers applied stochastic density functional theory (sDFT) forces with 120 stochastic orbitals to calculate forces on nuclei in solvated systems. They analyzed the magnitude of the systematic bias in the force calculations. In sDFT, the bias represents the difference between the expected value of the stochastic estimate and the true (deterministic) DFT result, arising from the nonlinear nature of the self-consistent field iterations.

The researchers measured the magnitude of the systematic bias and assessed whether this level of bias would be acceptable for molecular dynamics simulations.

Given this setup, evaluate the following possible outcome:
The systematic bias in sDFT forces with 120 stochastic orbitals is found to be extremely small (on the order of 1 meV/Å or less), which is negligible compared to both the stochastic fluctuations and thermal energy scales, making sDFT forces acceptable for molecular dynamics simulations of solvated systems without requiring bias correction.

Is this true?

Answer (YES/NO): NO